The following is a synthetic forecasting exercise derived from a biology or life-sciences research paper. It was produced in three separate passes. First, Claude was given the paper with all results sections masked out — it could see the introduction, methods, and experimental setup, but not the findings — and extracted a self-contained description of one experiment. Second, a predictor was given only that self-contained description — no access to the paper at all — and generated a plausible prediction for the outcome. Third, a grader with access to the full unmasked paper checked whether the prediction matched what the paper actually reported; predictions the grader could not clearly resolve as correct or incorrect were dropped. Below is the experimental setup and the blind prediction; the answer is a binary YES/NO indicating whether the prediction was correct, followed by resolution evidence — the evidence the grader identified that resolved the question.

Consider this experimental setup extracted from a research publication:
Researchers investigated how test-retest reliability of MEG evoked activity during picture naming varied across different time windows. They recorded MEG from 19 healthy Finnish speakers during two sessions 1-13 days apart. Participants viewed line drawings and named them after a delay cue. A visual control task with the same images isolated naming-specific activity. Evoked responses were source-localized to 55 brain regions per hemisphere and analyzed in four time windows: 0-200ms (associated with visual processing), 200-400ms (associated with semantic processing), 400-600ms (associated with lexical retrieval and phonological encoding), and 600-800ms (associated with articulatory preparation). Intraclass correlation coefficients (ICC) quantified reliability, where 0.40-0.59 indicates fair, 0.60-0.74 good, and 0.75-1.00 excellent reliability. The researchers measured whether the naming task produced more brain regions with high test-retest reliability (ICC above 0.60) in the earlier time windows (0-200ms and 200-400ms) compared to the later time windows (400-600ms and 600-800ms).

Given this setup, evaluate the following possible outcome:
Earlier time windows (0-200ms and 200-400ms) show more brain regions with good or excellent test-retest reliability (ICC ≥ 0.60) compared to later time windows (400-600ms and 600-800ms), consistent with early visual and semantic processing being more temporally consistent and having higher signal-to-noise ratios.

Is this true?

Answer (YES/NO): NO